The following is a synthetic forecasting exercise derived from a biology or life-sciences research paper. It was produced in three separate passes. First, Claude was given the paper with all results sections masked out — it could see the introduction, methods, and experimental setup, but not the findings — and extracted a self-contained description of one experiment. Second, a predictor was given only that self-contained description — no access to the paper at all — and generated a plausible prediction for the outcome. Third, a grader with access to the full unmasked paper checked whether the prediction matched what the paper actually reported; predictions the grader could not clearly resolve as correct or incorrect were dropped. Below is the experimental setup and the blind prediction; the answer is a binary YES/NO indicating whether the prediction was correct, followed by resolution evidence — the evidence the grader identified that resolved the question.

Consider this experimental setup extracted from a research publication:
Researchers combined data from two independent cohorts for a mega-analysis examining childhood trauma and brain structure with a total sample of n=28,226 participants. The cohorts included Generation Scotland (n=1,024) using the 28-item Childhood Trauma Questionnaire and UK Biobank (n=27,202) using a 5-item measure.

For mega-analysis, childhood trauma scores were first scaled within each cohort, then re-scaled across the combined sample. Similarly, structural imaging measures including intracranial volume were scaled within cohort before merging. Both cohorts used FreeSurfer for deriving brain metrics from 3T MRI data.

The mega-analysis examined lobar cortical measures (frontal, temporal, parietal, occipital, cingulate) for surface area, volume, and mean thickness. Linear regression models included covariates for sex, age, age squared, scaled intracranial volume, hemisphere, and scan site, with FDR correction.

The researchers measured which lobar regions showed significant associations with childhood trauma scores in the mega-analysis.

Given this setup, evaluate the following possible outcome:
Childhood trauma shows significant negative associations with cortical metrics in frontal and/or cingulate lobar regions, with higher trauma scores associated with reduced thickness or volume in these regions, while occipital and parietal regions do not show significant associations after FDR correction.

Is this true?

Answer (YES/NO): NO